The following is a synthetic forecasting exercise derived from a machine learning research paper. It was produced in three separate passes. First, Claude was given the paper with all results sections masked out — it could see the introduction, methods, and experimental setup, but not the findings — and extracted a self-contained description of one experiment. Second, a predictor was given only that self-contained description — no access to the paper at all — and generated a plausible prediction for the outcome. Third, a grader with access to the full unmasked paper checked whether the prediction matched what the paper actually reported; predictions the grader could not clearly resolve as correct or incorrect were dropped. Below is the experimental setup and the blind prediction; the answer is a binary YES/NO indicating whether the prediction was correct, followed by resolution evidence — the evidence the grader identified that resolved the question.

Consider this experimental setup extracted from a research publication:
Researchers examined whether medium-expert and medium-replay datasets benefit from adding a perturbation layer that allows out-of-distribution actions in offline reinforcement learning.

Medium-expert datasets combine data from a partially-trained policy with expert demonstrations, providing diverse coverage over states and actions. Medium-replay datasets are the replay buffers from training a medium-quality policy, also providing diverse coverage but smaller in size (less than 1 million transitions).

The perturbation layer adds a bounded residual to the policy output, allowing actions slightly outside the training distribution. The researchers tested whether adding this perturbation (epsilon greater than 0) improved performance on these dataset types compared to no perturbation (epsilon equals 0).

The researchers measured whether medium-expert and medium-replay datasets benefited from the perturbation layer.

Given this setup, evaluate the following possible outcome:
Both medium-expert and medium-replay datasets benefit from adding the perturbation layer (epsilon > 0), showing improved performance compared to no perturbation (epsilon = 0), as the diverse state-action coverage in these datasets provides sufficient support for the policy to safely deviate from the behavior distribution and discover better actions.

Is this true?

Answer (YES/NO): NO